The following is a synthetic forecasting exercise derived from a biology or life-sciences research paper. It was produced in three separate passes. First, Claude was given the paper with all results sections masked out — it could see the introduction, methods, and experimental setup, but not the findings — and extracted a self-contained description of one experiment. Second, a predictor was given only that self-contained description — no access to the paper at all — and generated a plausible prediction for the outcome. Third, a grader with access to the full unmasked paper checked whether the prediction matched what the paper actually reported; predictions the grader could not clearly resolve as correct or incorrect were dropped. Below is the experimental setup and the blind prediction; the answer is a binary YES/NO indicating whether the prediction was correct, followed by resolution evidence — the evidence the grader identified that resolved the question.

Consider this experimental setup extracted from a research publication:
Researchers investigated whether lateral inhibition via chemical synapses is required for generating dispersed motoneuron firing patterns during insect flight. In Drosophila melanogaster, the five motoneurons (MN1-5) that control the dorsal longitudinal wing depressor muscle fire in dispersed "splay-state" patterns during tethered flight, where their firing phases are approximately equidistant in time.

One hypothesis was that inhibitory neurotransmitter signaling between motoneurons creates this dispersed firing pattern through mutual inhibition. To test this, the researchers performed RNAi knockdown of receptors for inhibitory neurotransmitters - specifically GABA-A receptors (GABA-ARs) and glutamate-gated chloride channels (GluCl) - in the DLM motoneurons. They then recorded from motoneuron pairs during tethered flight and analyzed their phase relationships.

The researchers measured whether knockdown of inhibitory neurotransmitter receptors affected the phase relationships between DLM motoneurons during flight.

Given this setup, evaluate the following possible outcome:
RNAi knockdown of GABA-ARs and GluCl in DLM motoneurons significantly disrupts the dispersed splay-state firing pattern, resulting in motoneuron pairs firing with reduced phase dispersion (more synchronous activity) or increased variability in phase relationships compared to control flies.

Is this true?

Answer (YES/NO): NO